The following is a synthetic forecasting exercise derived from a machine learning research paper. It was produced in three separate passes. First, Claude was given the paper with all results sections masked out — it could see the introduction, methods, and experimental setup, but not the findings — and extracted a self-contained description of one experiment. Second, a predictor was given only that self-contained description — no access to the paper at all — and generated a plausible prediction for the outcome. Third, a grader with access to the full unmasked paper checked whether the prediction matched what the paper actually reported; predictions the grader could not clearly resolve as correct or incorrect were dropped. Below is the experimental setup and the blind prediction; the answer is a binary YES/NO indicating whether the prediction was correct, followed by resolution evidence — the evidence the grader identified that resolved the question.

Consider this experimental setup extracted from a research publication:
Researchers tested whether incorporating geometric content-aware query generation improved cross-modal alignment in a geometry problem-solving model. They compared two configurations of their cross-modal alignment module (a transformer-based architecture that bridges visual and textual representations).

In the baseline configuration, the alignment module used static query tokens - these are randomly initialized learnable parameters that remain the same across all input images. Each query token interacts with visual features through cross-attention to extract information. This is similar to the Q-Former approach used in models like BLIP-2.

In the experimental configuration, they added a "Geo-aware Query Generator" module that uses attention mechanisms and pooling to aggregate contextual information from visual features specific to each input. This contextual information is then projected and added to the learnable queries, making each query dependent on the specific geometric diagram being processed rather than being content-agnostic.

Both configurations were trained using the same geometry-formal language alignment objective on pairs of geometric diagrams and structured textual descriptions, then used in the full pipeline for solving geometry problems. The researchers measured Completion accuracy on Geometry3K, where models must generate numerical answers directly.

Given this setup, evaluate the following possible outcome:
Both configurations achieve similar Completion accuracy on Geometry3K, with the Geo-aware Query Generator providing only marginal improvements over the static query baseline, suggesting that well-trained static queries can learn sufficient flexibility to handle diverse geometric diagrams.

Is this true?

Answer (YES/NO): NO